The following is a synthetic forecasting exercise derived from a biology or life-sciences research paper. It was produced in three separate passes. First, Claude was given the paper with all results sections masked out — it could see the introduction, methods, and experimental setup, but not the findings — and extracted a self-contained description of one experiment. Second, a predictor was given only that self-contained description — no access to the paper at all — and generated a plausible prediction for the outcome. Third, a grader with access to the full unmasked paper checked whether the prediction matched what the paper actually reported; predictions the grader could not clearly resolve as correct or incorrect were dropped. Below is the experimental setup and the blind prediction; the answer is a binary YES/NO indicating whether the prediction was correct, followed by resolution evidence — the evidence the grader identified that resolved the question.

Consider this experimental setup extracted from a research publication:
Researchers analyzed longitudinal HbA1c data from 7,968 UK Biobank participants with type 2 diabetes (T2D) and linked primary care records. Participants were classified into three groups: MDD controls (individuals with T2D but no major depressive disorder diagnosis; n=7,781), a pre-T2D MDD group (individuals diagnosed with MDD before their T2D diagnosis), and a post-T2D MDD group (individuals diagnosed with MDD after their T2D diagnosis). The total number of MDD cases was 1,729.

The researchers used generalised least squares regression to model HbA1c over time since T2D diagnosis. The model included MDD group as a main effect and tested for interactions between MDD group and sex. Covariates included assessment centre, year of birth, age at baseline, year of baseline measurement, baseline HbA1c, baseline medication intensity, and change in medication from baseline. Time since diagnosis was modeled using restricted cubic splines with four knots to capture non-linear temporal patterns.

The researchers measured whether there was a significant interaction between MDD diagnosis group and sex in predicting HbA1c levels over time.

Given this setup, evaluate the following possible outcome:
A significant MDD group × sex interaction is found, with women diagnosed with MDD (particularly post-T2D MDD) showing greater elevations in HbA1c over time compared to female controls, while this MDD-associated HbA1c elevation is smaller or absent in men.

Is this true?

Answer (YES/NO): NO